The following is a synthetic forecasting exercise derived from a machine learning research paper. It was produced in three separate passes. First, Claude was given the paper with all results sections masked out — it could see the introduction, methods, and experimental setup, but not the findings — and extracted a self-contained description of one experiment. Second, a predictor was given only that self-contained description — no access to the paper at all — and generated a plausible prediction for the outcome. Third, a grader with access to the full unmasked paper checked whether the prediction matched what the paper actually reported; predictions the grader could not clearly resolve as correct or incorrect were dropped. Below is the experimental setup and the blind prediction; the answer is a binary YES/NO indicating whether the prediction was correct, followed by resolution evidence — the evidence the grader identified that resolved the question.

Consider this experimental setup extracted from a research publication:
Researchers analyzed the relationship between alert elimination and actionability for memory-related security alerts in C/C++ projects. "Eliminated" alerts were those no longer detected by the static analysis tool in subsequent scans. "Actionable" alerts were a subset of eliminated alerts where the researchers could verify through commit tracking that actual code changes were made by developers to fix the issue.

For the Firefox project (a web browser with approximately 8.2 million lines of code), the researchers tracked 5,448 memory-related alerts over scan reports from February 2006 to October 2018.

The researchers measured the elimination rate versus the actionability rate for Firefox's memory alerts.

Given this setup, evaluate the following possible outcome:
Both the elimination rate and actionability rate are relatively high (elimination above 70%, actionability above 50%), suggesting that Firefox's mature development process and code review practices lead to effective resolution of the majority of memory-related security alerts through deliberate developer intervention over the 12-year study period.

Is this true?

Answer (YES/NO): NO